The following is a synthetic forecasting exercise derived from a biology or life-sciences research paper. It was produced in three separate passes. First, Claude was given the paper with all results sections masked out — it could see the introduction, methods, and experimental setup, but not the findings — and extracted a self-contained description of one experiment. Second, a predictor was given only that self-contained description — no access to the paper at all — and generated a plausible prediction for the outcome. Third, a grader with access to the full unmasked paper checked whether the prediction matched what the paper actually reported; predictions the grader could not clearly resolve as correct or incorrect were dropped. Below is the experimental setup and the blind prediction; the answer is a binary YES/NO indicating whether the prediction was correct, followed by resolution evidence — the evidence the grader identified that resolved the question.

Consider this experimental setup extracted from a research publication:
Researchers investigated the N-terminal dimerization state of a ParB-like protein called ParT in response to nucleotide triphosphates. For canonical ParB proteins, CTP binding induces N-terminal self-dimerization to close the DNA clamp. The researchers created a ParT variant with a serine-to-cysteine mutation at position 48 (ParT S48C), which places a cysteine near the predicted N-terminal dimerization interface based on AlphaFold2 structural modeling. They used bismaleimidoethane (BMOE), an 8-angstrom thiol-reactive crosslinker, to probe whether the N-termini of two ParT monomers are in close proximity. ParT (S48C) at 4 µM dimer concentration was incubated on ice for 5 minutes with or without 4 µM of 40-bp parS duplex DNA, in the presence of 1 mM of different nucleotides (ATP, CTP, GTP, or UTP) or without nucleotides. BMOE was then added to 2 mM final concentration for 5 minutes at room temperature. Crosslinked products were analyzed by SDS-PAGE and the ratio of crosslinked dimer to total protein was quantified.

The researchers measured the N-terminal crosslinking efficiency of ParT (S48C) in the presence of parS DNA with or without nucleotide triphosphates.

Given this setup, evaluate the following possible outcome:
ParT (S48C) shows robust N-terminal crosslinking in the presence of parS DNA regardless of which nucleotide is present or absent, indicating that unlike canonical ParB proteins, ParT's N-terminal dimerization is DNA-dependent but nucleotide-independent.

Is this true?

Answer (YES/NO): YES